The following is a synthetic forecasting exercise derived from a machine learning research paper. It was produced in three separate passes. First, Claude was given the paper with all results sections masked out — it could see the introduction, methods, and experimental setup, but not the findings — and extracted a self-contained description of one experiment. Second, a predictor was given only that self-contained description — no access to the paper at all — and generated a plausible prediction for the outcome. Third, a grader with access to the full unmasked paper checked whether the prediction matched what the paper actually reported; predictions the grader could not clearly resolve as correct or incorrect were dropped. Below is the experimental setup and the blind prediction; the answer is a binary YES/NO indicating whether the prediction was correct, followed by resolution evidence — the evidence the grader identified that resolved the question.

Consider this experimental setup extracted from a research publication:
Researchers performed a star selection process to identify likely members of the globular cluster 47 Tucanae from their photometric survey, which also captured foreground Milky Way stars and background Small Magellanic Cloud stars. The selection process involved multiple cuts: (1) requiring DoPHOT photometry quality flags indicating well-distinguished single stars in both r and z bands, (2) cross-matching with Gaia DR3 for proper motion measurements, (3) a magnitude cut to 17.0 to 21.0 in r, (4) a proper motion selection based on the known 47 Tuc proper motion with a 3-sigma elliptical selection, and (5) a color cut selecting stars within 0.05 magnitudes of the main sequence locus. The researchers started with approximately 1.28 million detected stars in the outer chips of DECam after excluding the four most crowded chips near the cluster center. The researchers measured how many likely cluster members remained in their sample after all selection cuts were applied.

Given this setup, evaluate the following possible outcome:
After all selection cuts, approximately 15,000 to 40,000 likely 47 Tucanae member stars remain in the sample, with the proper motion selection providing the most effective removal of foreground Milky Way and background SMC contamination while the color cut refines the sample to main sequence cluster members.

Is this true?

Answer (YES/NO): YES